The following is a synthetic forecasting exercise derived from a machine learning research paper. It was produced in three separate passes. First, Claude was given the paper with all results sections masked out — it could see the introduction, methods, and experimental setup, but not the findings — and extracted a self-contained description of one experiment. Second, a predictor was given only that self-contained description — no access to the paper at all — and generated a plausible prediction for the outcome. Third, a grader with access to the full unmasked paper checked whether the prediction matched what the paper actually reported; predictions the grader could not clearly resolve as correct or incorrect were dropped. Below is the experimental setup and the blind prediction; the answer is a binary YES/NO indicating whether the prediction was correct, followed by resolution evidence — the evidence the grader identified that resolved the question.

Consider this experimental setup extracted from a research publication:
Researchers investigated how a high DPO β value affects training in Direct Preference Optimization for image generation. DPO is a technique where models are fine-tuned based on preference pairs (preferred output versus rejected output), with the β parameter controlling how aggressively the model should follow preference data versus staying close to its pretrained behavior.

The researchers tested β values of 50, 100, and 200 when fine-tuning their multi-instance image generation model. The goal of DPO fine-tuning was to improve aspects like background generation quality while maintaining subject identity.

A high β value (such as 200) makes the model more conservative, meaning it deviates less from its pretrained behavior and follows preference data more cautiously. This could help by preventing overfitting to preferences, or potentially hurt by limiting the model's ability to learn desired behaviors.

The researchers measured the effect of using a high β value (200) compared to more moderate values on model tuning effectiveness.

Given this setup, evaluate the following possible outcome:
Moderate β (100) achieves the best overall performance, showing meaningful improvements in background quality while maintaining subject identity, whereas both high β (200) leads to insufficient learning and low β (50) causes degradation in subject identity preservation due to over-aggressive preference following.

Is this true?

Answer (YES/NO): NO